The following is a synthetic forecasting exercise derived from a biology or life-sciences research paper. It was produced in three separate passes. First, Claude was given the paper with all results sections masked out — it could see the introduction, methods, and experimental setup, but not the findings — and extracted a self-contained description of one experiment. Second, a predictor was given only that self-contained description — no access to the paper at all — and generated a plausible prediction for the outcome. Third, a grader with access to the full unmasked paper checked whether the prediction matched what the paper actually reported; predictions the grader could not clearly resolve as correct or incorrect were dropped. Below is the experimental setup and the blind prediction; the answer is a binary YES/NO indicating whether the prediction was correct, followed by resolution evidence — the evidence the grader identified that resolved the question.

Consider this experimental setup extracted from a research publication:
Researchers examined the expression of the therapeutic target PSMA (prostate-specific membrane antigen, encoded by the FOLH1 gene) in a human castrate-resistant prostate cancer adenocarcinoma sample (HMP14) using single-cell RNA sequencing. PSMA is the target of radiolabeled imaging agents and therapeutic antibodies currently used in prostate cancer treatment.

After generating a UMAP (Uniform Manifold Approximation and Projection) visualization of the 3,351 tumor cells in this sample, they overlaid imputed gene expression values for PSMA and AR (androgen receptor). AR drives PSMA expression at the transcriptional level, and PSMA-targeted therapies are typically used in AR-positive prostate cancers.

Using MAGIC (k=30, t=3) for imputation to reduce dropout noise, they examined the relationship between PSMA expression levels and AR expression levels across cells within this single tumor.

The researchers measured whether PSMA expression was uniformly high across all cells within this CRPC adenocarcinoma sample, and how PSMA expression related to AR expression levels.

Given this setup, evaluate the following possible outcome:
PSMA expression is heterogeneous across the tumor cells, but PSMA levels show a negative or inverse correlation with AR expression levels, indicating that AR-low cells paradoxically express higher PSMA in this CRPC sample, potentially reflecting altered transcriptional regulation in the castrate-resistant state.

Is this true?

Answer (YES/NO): YES